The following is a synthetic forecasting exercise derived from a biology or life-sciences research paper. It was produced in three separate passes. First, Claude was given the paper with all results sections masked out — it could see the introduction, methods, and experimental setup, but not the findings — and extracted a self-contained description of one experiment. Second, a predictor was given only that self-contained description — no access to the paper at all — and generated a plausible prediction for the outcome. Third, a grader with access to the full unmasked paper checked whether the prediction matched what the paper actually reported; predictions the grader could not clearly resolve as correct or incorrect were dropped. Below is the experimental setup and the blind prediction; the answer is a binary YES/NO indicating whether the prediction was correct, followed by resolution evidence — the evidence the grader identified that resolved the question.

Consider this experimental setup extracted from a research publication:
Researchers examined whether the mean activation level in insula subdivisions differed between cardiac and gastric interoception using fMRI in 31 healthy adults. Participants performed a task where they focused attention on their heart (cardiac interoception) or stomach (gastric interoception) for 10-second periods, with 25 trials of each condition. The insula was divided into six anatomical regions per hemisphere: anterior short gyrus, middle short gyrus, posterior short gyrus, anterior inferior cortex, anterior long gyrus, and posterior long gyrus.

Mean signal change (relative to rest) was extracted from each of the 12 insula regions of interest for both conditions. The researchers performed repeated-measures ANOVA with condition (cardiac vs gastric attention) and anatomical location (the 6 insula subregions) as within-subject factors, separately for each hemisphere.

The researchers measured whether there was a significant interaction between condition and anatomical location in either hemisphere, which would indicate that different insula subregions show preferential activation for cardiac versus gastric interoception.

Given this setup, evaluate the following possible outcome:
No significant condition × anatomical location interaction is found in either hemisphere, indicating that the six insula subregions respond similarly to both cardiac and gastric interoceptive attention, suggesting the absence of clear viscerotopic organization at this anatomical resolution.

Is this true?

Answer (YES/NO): NO